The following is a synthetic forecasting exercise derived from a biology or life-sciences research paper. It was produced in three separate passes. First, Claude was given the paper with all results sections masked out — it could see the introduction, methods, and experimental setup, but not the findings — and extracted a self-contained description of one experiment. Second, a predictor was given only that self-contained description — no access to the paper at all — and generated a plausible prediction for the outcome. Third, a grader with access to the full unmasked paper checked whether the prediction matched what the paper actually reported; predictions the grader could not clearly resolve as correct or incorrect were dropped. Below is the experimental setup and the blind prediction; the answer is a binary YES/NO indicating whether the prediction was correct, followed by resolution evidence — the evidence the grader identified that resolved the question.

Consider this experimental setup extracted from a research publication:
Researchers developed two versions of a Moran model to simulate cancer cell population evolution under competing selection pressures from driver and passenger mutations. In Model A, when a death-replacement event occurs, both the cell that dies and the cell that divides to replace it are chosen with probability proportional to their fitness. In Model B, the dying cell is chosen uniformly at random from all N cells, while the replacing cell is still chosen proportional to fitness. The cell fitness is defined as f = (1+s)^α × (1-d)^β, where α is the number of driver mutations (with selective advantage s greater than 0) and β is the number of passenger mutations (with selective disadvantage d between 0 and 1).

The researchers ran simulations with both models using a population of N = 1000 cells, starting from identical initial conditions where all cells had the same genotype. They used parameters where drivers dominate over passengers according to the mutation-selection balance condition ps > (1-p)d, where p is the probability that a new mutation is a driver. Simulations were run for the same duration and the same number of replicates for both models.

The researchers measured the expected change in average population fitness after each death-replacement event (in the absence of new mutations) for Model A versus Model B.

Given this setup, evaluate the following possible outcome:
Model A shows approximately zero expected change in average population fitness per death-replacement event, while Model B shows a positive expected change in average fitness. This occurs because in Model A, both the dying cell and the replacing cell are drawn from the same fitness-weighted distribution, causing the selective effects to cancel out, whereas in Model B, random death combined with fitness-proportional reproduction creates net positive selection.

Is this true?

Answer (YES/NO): YES